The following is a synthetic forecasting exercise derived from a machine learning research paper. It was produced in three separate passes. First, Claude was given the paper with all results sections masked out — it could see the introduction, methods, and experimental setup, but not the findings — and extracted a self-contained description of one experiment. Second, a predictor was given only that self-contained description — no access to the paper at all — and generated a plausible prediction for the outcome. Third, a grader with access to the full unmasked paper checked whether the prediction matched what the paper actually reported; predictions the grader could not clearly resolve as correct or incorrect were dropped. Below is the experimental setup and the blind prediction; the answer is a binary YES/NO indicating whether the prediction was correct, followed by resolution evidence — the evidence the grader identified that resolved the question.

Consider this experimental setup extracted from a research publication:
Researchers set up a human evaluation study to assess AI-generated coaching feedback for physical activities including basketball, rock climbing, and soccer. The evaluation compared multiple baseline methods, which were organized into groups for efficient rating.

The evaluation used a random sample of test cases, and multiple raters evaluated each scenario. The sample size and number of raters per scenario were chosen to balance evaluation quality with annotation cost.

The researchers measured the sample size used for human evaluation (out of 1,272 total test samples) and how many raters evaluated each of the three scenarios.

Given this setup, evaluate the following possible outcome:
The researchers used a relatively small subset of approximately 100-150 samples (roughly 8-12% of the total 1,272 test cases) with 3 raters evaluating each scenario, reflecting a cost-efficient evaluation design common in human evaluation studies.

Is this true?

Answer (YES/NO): NO